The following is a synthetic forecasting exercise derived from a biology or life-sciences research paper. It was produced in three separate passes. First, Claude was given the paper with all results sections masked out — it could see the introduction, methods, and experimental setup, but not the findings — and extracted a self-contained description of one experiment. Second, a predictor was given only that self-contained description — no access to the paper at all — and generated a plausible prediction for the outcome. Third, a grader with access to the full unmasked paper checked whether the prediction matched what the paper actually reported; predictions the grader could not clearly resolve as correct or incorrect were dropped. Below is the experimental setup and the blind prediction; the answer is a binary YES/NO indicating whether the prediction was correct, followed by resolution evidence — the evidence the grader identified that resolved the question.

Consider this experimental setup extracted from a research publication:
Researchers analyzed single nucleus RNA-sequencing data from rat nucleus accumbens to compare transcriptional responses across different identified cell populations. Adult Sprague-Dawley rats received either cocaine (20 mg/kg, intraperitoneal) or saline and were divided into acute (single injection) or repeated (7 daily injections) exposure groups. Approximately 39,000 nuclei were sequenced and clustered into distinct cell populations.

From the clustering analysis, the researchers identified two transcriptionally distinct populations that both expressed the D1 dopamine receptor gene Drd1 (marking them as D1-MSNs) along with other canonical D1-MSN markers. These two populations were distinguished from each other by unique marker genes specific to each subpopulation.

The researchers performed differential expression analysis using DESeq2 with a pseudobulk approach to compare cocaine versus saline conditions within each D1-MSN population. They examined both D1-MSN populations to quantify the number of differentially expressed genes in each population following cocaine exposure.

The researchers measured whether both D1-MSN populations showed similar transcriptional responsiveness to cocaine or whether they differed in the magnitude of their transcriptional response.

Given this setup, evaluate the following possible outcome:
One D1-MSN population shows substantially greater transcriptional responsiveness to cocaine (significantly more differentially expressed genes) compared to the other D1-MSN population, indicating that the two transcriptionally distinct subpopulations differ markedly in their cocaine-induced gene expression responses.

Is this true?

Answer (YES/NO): YES